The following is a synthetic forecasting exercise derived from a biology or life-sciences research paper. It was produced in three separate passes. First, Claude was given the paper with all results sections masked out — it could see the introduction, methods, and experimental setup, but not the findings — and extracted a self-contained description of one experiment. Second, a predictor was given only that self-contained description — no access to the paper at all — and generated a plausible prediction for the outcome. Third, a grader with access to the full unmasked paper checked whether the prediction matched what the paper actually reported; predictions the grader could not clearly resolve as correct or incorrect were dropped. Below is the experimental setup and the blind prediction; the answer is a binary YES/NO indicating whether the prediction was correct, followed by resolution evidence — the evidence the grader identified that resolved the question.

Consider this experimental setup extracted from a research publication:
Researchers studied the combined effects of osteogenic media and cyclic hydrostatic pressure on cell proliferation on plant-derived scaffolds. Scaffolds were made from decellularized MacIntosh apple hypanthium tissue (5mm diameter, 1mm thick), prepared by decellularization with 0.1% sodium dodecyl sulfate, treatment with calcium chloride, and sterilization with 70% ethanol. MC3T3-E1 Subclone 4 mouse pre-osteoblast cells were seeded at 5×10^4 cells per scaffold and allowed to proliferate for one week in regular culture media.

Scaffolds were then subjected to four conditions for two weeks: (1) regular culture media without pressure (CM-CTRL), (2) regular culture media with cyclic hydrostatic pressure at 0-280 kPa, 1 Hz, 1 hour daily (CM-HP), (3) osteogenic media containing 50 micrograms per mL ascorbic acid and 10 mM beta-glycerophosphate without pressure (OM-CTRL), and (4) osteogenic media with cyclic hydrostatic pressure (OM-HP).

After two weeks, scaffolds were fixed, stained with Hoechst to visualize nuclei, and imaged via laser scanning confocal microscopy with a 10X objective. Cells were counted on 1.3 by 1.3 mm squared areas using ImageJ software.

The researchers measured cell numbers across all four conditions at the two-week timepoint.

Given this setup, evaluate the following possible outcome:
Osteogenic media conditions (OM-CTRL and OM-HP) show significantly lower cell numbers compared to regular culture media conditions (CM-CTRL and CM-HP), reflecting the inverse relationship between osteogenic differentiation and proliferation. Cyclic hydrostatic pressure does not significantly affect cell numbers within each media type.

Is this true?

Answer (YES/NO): NO